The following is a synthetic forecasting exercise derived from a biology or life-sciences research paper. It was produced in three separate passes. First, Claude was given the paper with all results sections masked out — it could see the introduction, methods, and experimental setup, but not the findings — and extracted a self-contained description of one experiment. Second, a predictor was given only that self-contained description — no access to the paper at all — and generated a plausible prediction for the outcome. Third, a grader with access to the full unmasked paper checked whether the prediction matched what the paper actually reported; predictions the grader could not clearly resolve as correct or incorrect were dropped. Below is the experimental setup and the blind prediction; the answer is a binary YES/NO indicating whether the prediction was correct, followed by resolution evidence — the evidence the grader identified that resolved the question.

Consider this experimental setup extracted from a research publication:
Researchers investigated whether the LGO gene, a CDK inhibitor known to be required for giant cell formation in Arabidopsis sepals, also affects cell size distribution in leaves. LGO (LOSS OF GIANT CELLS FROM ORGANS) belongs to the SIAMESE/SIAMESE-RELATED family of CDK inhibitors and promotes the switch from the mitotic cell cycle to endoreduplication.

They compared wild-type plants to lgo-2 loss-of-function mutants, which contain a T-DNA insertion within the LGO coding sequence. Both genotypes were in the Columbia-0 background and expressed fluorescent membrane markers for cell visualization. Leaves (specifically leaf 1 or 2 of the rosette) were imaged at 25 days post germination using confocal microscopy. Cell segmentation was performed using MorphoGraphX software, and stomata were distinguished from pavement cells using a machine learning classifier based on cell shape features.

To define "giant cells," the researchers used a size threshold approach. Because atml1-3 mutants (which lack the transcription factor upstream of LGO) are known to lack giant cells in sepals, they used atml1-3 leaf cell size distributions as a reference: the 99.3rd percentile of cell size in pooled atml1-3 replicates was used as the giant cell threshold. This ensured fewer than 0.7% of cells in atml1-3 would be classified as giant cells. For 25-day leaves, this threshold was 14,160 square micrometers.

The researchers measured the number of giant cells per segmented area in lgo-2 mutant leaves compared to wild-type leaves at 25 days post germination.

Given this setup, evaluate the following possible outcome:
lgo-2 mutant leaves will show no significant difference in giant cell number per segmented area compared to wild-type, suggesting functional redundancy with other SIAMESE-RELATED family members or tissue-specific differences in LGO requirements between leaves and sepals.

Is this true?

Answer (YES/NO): NO